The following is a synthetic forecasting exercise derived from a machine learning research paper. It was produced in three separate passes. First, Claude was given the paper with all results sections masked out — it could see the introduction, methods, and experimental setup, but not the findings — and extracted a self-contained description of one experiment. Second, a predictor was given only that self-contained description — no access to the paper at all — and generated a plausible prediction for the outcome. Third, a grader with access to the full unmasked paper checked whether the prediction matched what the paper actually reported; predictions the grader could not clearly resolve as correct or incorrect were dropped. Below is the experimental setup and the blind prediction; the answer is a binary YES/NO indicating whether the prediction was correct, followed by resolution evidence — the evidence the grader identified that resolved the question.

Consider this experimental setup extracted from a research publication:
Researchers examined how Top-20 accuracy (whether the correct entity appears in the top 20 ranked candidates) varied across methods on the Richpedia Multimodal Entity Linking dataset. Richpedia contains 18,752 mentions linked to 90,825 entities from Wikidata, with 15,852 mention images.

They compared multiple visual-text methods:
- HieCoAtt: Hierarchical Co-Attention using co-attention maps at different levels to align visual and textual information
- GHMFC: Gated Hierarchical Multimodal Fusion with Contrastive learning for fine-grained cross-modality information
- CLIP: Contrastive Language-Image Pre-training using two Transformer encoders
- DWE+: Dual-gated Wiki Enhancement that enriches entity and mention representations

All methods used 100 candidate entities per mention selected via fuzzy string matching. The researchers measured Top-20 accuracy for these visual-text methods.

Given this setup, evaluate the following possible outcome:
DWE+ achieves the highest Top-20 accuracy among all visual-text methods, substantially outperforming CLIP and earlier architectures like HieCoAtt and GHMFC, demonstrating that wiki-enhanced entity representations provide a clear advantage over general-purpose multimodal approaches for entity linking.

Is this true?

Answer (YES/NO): NO